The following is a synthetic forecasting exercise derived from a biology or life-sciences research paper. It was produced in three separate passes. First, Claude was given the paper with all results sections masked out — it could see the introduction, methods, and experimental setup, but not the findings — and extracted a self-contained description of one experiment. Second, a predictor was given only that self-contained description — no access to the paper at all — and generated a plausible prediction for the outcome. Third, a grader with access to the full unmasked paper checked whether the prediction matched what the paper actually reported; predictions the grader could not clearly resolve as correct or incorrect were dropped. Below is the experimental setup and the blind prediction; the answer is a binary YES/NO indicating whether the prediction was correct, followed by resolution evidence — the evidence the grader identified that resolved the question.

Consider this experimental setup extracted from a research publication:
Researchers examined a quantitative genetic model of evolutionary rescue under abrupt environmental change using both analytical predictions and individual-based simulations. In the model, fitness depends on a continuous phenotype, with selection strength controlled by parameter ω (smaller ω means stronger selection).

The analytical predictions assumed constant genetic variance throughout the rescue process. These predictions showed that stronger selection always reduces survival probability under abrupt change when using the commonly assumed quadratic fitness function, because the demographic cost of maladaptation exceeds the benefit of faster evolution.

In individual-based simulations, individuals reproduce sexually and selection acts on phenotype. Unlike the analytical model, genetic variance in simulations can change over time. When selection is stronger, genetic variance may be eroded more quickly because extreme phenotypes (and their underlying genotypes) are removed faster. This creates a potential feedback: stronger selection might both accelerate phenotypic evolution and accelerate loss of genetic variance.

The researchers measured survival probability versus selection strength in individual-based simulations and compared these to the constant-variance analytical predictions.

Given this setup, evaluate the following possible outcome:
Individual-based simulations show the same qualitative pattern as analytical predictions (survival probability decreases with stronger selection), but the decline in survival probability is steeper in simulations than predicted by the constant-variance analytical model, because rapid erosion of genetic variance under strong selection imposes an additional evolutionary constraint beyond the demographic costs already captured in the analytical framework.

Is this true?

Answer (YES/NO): YES